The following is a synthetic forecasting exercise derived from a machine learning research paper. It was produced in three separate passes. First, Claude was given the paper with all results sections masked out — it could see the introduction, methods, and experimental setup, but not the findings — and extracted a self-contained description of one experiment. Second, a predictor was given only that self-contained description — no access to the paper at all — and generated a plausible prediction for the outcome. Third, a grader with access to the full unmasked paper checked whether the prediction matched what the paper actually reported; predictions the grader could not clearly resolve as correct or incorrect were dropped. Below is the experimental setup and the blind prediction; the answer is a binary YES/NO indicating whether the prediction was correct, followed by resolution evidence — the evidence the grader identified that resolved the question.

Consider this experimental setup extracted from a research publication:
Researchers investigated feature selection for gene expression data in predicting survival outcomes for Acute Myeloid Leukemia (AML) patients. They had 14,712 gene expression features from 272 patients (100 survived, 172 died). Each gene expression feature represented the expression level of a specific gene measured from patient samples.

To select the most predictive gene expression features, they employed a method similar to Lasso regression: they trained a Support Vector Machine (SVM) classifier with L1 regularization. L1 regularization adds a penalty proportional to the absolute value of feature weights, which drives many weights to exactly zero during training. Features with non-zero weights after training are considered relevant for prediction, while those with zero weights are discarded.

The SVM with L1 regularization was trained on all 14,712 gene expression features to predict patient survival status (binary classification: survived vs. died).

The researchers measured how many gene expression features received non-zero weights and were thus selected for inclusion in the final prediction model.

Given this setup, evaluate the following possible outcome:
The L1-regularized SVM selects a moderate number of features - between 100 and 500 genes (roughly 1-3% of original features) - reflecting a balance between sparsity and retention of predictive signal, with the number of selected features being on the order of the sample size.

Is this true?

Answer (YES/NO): NO